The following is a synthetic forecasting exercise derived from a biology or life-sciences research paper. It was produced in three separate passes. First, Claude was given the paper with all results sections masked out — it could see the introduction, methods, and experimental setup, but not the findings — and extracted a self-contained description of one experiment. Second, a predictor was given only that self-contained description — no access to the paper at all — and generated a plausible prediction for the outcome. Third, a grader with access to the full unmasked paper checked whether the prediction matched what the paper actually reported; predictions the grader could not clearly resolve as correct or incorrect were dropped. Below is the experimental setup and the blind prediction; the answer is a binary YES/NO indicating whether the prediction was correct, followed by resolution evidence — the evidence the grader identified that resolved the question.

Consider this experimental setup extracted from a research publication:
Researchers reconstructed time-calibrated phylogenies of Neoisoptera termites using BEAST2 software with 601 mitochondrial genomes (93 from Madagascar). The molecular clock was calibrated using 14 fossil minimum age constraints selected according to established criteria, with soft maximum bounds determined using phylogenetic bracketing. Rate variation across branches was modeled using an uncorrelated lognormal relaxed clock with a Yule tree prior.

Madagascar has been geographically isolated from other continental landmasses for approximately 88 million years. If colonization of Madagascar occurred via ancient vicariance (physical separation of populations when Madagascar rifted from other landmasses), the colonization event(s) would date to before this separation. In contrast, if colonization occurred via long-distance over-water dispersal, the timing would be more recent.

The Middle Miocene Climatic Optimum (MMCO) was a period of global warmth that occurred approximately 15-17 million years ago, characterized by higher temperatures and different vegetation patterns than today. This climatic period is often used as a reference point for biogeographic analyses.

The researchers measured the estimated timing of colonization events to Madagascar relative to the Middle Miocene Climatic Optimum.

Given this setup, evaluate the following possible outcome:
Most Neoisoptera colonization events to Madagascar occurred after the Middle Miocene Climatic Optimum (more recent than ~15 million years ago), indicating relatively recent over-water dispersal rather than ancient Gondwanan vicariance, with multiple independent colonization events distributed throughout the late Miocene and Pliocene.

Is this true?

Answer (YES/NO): NO